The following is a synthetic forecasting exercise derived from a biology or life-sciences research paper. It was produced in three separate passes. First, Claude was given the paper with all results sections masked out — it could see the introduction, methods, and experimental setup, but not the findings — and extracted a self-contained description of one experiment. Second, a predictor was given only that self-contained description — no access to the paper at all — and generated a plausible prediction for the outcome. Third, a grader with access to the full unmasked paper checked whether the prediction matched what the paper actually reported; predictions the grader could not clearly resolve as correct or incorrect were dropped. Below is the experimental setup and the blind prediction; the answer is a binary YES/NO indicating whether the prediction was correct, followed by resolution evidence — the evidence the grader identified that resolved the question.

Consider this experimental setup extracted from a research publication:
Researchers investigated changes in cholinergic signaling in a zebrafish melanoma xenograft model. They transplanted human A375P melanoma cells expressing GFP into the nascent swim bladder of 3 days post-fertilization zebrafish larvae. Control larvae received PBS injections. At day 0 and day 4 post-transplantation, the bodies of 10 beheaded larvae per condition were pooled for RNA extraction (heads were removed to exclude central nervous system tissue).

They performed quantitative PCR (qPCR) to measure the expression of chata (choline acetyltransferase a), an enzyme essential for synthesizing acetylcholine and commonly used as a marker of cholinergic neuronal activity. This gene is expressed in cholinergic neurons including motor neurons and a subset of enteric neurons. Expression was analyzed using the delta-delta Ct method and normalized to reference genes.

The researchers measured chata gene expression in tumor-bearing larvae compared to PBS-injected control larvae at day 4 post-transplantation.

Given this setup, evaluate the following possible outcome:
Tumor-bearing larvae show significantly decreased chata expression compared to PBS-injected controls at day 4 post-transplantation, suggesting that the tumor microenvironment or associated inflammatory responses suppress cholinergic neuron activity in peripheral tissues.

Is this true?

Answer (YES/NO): NO